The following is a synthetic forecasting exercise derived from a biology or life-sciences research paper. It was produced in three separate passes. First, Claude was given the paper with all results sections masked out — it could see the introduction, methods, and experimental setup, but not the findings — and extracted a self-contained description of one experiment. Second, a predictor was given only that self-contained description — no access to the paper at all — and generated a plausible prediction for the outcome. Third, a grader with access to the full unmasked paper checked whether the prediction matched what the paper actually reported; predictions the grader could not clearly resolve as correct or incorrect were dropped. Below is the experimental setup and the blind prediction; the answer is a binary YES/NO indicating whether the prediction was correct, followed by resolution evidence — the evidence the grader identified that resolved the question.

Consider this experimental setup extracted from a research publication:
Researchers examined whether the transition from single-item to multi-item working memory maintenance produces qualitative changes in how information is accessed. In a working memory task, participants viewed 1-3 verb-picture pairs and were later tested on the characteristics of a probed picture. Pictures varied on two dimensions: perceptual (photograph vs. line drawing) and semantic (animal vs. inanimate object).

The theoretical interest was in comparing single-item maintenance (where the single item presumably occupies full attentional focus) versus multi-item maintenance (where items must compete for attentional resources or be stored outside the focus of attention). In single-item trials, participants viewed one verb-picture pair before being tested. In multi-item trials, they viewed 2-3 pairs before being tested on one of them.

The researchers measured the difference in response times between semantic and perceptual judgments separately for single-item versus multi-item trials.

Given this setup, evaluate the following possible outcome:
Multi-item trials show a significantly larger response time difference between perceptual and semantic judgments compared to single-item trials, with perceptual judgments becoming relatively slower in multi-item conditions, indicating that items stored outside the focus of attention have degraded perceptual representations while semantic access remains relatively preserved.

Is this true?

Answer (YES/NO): YES